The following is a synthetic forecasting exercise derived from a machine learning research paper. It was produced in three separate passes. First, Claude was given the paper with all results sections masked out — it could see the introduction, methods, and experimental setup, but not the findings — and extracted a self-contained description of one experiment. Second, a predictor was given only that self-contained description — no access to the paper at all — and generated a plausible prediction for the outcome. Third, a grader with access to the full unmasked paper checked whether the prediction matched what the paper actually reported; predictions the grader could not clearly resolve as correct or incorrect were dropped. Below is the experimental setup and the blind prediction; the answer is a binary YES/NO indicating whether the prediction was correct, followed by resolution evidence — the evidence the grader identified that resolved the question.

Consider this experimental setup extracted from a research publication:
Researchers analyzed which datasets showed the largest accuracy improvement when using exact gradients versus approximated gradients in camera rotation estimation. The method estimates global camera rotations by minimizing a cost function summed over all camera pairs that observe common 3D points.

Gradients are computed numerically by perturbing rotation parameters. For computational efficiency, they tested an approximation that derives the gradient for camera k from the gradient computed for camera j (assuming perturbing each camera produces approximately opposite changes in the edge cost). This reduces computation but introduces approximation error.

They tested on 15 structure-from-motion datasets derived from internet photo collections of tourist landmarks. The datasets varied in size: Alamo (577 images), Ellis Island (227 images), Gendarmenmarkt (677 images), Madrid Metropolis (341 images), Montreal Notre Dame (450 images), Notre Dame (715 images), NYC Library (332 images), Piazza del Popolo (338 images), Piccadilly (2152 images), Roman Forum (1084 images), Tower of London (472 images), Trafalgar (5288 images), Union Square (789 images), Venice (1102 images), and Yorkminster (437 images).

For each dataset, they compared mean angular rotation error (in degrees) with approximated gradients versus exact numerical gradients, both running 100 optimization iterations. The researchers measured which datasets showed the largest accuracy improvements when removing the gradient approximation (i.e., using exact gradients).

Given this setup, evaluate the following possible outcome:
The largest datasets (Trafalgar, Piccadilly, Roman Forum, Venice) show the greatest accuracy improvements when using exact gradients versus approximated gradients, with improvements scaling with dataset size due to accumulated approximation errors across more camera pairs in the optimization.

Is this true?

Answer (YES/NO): NO